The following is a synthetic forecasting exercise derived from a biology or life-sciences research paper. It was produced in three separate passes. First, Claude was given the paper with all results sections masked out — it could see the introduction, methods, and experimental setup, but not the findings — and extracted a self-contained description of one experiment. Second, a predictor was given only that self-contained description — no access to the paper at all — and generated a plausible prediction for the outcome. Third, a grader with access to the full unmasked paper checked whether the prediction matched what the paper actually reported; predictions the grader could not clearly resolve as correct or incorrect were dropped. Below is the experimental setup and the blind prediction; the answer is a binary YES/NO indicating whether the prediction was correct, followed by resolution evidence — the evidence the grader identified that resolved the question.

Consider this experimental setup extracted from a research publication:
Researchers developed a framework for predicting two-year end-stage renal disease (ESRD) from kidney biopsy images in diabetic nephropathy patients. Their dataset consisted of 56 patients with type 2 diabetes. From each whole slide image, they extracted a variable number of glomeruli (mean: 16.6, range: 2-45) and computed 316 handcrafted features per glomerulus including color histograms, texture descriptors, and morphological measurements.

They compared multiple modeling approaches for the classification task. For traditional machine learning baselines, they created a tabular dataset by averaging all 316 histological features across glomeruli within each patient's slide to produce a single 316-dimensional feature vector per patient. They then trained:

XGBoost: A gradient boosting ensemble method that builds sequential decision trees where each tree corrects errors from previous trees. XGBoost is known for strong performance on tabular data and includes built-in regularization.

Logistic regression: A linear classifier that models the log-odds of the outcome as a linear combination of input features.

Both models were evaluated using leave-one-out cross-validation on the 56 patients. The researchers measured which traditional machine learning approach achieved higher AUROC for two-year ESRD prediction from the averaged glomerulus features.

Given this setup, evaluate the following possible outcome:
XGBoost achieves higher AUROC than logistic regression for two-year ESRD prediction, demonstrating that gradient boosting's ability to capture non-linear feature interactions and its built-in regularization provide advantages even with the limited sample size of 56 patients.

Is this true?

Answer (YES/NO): YES